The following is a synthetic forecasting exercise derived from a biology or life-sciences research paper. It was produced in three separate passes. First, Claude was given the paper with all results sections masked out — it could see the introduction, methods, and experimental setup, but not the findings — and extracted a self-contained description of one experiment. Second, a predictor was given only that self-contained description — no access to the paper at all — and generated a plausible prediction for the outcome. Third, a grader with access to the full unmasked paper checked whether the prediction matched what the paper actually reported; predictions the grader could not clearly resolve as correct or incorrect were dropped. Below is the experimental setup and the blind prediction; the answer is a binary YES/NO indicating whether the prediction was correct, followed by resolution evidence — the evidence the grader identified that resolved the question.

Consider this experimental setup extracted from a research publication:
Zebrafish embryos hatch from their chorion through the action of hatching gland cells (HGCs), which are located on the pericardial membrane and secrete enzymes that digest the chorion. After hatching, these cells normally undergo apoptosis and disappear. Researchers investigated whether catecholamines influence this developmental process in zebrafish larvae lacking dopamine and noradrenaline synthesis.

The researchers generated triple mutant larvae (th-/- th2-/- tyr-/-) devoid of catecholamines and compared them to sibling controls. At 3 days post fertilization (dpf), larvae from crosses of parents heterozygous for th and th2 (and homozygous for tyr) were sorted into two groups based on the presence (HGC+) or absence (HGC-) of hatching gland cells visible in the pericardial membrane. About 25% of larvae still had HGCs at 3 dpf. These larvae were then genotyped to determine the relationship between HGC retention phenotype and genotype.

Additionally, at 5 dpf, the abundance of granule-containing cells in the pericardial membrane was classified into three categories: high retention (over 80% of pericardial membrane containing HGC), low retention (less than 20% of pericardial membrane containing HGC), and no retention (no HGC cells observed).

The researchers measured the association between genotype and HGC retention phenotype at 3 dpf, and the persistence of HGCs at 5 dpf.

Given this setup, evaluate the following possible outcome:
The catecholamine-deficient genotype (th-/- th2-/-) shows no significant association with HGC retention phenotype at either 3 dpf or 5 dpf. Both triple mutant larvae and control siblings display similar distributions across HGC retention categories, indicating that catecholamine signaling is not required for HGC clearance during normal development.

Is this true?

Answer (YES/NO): NO